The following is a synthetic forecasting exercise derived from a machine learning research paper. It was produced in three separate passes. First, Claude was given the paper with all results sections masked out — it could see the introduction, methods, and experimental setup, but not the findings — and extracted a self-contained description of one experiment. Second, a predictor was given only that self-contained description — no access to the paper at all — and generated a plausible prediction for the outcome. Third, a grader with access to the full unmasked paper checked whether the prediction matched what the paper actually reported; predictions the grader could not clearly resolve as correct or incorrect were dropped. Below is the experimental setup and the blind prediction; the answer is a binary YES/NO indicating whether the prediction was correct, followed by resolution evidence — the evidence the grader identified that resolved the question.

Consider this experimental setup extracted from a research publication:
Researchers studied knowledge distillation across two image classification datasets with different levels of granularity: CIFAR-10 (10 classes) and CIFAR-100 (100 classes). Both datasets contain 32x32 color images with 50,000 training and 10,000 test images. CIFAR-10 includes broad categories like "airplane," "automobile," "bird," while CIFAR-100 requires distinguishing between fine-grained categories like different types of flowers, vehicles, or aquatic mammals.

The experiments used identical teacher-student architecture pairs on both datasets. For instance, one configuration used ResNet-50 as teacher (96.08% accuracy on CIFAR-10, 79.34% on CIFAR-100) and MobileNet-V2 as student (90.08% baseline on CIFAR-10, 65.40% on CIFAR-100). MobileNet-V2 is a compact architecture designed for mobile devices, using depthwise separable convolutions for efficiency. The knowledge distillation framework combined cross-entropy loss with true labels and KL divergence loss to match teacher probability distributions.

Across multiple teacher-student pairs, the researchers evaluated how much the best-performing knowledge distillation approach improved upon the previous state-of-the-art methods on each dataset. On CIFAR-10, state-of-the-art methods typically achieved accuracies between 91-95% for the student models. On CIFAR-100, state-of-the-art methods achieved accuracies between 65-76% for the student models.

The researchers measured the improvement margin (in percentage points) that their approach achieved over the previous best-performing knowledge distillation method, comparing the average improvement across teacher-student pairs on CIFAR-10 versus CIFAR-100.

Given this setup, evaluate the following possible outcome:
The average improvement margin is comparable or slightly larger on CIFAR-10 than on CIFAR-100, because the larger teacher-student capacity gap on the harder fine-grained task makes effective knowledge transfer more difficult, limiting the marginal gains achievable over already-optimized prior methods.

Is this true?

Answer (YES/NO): NO